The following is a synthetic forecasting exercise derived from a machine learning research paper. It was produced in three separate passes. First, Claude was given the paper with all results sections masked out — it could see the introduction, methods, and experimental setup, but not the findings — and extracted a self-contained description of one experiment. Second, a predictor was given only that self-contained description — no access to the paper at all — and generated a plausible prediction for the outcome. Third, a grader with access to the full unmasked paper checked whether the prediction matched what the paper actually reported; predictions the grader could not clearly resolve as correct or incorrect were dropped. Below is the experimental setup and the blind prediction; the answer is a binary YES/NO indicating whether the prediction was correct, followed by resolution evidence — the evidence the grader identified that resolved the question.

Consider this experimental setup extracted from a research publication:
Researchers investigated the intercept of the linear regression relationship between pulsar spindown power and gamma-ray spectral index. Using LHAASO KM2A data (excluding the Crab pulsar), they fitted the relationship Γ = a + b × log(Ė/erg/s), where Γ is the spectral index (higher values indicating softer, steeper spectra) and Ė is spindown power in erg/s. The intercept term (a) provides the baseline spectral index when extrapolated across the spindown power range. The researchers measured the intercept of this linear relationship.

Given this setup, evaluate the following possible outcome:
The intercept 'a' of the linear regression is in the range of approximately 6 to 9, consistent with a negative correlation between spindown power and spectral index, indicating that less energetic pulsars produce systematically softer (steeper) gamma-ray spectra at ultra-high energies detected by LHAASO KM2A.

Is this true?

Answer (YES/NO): NO